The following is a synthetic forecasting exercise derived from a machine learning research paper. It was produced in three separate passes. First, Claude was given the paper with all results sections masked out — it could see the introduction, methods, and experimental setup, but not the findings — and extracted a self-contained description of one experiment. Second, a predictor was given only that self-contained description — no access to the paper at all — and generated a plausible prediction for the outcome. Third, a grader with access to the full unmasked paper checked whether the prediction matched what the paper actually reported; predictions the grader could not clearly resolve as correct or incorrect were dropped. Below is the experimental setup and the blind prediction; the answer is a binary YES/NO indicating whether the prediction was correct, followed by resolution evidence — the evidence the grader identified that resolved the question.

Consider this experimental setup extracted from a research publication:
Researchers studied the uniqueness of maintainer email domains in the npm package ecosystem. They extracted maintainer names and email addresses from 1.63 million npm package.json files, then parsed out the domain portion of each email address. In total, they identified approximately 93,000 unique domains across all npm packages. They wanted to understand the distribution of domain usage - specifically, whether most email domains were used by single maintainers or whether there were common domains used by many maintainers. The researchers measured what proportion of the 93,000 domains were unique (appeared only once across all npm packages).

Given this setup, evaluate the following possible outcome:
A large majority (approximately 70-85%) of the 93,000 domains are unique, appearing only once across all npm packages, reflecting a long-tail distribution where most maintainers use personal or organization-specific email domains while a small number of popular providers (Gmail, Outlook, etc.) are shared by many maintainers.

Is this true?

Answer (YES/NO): NO